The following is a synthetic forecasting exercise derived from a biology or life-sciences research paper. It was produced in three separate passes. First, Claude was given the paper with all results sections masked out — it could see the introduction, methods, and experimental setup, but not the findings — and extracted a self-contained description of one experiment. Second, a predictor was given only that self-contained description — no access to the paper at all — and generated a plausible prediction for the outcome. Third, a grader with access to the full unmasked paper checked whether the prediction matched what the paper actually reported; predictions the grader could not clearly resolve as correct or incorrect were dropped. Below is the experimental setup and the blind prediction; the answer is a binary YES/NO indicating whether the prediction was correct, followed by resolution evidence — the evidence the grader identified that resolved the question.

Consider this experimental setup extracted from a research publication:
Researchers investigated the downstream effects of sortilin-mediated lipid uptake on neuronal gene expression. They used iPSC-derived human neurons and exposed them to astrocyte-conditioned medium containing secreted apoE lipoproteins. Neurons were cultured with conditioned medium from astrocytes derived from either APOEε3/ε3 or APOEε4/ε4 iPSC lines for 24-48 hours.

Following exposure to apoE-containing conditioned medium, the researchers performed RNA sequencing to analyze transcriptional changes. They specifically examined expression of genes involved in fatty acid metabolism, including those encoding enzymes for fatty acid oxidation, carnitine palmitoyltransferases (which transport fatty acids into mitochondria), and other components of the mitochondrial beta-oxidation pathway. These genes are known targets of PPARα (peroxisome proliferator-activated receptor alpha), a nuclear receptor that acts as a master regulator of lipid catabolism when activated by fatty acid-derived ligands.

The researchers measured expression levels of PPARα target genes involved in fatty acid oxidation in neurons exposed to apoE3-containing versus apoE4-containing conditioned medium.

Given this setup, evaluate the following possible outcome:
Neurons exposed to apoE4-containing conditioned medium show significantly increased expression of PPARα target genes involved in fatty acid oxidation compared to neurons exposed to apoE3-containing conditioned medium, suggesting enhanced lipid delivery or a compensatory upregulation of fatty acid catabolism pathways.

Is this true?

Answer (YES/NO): NO